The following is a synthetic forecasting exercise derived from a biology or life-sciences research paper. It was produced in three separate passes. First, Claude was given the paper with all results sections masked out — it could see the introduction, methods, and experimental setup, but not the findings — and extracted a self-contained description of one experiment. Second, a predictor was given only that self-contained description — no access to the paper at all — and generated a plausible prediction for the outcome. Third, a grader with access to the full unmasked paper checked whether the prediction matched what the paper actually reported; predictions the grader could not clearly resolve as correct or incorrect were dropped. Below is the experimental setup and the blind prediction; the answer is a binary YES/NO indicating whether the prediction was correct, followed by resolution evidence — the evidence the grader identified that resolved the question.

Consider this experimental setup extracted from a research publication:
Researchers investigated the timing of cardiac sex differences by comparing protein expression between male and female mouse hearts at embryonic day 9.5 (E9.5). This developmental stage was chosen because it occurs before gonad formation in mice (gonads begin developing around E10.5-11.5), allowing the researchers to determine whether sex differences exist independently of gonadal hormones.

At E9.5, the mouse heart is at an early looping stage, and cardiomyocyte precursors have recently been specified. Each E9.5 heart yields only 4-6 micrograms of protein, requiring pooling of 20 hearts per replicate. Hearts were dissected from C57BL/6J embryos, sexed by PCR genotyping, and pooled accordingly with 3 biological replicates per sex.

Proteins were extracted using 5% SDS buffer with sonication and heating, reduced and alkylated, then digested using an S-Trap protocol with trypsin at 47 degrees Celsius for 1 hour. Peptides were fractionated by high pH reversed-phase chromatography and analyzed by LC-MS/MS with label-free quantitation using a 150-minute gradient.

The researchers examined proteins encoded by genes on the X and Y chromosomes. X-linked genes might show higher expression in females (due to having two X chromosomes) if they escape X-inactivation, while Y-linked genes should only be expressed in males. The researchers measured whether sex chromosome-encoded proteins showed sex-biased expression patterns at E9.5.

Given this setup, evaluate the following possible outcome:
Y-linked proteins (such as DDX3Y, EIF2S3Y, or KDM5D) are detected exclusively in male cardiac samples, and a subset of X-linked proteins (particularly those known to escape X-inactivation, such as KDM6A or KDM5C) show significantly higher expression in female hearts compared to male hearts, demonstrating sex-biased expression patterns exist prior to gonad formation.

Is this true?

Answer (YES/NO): NO